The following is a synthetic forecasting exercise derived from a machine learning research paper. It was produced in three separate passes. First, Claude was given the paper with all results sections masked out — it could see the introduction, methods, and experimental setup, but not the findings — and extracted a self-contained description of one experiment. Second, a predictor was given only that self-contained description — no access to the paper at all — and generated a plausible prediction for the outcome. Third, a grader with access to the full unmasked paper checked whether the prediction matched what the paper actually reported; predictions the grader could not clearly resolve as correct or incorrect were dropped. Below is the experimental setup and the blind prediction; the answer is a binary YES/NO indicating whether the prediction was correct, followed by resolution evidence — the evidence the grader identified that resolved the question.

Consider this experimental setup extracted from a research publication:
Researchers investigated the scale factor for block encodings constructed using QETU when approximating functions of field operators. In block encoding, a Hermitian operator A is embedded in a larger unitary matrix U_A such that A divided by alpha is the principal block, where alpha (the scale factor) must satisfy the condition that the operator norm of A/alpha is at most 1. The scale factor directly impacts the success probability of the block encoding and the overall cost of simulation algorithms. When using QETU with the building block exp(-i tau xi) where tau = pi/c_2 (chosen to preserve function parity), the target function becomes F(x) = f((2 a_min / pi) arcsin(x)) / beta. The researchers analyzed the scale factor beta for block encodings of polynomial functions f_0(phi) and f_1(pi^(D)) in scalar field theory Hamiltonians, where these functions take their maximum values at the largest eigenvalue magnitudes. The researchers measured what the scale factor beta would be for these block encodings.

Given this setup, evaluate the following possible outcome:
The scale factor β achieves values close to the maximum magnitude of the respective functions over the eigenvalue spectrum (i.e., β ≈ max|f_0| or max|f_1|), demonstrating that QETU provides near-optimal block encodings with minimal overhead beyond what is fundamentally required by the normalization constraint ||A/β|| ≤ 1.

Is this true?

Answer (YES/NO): YES